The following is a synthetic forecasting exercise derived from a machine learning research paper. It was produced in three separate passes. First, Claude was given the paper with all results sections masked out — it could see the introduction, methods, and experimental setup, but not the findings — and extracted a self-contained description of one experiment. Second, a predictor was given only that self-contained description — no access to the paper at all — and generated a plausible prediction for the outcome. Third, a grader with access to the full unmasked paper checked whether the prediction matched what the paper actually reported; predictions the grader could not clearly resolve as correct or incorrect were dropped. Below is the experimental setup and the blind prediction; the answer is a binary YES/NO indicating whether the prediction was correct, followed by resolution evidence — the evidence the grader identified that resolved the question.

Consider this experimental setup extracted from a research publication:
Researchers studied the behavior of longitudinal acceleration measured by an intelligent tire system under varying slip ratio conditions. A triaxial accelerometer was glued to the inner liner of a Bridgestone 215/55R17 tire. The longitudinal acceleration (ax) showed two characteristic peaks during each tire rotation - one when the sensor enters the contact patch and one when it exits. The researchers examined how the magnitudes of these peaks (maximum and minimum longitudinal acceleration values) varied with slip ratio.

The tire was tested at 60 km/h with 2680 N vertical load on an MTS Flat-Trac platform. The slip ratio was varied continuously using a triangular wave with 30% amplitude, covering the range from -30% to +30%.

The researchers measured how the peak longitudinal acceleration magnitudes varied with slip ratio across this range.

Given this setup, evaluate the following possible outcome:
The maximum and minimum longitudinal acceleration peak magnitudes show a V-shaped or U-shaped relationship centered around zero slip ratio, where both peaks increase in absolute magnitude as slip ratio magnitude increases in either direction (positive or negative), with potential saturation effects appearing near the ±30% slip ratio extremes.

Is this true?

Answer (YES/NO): NO